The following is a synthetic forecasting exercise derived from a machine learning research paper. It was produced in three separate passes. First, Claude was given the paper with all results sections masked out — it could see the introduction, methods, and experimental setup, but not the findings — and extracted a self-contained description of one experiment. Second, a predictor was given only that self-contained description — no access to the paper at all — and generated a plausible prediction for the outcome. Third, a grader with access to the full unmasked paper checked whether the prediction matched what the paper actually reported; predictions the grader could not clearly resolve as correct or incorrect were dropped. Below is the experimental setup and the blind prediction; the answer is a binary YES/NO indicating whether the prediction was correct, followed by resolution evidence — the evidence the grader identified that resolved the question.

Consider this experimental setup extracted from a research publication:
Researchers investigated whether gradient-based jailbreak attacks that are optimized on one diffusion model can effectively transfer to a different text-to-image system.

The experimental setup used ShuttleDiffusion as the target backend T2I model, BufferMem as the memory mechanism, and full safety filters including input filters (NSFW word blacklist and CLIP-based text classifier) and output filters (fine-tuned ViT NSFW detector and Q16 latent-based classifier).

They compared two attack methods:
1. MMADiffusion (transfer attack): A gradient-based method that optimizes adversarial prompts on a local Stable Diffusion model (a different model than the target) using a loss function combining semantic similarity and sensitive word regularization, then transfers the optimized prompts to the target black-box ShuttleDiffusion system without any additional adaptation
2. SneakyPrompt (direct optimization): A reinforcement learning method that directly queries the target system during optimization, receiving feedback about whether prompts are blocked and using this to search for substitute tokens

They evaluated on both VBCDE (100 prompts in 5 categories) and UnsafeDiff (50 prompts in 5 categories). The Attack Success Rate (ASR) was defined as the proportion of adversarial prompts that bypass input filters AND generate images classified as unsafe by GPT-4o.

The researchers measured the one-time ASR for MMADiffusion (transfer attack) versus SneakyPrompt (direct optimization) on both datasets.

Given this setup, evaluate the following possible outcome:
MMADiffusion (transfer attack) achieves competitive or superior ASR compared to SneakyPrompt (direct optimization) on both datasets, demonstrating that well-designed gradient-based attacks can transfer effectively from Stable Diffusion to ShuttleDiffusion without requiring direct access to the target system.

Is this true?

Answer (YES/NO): NO